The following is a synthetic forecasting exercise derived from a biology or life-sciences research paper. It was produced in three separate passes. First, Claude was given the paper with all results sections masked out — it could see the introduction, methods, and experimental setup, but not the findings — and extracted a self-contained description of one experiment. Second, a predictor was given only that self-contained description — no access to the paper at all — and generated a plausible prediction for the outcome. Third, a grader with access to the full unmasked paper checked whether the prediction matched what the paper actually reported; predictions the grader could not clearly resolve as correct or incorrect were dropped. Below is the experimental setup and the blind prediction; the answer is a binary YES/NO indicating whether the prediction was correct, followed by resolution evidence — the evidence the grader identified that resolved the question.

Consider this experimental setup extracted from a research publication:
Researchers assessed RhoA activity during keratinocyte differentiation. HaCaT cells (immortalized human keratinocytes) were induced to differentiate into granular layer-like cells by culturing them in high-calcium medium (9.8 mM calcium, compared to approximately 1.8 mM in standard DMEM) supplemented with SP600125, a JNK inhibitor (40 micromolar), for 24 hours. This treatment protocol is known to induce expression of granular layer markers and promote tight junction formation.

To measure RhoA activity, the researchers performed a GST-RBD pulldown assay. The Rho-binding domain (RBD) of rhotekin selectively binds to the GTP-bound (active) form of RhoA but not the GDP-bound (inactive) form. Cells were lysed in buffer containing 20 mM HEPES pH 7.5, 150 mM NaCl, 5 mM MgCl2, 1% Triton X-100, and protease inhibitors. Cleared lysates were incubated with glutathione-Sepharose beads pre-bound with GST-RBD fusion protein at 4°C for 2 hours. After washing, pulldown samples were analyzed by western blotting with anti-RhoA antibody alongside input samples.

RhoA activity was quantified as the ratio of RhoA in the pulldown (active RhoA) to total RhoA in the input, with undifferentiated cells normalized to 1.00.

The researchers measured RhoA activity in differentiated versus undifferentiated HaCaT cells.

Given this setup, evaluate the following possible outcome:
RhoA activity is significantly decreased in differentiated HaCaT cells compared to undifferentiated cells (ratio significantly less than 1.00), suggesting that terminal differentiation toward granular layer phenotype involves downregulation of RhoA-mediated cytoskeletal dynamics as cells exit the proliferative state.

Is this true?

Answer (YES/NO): NO